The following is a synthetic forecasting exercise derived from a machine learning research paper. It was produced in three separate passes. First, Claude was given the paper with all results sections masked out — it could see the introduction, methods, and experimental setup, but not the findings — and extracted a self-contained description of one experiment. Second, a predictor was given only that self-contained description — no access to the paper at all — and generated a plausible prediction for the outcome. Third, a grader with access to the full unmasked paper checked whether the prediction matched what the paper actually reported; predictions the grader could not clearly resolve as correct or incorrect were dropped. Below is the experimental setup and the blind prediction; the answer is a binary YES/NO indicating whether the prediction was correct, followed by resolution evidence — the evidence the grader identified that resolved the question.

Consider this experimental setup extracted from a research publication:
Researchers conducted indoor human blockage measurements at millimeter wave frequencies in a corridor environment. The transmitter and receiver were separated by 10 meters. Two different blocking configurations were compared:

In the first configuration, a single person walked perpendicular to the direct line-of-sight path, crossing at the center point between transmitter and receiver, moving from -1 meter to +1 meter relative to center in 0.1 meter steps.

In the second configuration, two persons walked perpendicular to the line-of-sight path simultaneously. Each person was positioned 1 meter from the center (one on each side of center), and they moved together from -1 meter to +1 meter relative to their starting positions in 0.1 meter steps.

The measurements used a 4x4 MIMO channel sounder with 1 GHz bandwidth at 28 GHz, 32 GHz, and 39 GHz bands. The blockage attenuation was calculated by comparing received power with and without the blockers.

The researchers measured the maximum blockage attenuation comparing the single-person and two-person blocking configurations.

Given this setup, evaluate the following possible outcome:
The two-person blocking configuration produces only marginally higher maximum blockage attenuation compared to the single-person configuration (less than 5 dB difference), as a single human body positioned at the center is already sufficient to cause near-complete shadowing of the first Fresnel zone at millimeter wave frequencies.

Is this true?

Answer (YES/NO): YES